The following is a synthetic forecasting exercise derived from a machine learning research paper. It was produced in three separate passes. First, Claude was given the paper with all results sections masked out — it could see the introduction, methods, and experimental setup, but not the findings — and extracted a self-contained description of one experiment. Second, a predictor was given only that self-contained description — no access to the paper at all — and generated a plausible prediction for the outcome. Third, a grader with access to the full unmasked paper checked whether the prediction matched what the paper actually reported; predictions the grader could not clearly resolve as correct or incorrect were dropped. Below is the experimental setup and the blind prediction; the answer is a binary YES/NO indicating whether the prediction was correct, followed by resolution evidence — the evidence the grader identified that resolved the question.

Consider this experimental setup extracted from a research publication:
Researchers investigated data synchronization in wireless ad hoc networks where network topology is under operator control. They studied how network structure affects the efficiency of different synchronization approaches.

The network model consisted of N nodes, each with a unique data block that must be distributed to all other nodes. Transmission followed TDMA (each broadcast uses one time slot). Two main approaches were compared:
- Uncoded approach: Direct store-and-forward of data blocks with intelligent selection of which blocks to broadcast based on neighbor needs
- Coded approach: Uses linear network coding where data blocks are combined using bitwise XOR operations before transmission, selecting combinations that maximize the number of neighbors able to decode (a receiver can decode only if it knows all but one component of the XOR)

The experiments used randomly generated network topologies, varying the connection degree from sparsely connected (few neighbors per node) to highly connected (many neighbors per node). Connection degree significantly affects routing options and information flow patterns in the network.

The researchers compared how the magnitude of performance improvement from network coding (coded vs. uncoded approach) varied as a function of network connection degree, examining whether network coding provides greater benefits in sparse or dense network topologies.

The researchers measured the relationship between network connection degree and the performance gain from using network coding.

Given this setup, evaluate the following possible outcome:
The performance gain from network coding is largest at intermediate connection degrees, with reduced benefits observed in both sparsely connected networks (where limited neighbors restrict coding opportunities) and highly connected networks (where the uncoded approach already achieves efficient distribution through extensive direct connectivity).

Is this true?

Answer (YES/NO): NO